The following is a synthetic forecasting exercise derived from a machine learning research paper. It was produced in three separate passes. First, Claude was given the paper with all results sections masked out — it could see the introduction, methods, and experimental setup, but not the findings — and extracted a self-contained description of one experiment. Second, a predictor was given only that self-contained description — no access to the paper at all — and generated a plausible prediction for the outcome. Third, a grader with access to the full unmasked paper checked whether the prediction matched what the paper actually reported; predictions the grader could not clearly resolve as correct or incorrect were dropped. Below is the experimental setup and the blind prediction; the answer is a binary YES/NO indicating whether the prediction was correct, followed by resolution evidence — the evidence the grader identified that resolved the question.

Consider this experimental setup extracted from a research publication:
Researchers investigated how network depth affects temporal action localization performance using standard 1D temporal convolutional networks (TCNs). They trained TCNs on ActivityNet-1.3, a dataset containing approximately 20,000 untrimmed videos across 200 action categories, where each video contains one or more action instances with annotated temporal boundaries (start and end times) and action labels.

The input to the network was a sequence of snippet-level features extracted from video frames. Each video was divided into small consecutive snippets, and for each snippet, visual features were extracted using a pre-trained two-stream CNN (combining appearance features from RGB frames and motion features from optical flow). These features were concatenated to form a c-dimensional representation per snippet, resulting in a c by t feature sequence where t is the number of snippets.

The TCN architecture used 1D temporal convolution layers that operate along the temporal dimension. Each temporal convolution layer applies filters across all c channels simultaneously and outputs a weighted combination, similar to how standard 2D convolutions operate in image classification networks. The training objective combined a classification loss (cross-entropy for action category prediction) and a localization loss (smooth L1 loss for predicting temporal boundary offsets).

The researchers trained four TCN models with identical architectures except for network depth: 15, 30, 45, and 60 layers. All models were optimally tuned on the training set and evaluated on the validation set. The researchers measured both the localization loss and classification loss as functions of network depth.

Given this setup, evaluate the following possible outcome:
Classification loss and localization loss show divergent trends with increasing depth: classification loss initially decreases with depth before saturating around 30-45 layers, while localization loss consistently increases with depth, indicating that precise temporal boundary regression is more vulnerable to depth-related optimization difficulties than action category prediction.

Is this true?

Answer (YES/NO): NO